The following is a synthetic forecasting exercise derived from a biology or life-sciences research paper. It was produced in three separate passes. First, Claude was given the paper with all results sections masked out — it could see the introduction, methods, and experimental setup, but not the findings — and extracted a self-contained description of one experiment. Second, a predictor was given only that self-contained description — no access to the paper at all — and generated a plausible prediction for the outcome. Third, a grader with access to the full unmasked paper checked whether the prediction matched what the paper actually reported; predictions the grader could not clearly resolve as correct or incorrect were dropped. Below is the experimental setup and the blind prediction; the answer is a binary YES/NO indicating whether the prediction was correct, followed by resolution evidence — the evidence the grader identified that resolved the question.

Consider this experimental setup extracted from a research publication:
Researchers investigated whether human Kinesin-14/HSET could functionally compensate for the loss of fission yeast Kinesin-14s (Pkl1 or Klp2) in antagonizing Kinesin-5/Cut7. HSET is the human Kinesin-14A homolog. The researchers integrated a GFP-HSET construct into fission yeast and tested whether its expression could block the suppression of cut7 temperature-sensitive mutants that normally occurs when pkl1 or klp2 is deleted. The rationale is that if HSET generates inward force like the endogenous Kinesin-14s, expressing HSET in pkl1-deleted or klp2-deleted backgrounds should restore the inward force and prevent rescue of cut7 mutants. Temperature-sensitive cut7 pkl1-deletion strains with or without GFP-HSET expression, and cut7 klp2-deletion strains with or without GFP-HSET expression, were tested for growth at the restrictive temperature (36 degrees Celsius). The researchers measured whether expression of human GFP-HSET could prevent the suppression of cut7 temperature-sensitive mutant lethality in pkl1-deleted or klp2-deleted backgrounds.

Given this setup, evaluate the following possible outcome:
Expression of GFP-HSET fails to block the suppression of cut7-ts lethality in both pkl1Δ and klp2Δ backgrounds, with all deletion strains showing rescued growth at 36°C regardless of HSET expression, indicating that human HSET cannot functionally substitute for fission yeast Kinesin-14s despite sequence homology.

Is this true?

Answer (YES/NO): NO